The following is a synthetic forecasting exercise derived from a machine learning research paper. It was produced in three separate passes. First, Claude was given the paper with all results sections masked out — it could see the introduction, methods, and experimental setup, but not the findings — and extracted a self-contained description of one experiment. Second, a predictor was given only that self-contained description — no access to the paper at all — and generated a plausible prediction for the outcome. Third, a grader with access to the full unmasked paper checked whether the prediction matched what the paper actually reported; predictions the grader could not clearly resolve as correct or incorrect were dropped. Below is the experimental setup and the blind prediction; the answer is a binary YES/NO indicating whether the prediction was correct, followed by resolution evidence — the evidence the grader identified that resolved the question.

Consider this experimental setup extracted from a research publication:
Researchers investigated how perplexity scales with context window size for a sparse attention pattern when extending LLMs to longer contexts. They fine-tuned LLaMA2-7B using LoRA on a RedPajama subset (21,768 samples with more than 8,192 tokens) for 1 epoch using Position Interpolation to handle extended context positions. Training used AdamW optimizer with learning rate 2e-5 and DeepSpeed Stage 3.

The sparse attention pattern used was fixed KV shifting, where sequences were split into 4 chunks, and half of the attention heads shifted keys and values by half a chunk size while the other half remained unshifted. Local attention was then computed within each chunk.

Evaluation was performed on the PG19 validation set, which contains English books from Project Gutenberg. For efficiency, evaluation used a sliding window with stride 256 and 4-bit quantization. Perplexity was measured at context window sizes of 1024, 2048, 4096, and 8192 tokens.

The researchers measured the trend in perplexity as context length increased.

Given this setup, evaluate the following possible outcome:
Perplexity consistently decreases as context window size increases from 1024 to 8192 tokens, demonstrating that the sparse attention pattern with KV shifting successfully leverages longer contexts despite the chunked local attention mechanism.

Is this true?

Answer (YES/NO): YES